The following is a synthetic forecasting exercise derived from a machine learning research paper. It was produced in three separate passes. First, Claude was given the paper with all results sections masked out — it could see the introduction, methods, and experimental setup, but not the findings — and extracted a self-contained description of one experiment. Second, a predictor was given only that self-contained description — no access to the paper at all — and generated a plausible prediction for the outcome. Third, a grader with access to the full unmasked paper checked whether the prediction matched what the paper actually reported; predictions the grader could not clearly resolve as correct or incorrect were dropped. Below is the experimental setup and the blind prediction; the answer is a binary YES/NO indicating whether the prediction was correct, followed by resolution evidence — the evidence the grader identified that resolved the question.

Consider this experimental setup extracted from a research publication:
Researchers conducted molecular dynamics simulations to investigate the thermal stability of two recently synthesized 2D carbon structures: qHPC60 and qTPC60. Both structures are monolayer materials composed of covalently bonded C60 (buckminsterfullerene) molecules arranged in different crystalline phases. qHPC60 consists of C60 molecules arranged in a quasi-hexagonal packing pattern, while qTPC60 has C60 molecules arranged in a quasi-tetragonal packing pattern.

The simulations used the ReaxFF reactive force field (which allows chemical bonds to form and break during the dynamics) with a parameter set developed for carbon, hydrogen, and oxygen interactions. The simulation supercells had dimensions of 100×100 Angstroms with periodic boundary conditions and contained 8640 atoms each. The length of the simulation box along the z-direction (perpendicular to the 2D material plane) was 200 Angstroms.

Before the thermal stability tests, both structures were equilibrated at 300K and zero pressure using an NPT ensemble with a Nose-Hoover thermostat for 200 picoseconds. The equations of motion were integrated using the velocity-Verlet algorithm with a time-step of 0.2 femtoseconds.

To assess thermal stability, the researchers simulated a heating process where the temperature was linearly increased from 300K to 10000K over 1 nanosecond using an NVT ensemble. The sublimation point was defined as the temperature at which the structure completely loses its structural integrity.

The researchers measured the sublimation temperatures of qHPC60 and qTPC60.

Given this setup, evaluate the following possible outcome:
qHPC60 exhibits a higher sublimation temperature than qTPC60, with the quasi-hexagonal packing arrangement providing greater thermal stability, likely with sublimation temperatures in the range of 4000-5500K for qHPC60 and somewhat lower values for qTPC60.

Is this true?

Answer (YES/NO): NO